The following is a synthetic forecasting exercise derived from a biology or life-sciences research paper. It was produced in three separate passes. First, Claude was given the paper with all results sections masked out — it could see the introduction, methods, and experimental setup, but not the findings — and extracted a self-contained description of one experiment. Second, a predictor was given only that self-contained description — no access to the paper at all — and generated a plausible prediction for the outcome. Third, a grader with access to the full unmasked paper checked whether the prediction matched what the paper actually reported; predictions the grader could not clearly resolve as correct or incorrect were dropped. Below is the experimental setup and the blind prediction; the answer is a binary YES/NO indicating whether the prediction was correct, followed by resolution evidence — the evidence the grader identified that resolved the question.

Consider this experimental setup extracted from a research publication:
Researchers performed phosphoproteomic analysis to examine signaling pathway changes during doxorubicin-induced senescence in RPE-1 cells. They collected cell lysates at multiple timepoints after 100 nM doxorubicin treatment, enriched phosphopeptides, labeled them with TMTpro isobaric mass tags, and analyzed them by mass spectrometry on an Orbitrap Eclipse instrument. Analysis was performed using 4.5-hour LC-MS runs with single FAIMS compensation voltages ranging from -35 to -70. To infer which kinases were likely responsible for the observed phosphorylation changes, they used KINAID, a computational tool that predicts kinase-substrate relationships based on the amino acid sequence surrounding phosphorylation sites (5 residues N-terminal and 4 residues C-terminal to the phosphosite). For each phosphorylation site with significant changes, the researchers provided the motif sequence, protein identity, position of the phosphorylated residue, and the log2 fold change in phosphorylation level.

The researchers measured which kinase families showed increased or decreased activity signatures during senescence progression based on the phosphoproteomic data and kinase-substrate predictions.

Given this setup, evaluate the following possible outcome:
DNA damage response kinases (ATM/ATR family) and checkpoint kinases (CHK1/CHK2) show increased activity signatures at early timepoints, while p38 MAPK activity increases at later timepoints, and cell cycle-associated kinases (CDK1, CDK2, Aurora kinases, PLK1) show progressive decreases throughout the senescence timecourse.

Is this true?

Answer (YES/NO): NO